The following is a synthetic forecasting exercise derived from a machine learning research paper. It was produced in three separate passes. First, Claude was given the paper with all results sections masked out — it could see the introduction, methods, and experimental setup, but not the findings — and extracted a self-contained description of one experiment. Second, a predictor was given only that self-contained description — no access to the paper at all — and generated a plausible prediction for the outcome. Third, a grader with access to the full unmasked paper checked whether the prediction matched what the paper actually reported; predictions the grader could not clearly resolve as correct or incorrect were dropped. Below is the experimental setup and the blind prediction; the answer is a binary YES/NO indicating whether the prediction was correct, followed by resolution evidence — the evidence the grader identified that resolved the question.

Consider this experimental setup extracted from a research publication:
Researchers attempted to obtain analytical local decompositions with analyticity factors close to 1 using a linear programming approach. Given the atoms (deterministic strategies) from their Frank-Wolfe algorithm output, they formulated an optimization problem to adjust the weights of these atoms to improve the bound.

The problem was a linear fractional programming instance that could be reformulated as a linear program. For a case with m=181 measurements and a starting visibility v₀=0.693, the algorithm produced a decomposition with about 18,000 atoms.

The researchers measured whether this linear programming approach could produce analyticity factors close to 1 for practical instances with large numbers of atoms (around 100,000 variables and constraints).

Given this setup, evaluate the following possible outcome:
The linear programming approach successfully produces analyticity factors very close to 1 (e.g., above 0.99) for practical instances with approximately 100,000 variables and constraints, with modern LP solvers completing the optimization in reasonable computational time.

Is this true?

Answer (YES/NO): NO